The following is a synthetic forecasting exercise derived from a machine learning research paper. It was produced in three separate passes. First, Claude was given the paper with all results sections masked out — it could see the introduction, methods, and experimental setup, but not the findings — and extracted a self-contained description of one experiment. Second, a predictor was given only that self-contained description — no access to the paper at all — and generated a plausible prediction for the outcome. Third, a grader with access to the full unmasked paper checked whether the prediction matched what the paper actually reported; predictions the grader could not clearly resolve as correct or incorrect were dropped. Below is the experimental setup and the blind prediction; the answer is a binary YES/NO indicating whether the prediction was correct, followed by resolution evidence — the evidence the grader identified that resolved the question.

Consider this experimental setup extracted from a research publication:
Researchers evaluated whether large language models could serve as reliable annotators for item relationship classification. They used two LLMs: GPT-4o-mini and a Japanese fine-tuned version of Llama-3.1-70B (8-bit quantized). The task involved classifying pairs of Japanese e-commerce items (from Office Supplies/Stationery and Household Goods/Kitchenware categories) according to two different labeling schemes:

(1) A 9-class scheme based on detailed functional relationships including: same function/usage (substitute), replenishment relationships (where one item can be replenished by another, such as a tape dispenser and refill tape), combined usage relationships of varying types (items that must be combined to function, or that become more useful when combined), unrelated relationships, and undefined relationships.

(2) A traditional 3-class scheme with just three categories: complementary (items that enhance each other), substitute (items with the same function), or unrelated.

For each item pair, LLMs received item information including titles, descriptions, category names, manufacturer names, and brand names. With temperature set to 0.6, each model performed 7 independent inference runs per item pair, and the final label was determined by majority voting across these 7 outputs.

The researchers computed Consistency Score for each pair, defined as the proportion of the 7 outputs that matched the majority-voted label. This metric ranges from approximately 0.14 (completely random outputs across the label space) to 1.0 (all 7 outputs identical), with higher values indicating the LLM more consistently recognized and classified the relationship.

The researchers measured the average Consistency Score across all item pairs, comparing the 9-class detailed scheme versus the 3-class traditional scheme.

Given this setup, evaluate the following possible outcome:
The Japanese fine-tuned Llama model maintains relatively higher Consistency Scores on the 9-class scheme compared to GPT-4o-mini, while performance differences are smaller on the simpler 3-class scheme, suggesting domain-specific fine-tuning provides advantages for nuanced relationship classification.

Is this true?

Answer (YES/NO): NO